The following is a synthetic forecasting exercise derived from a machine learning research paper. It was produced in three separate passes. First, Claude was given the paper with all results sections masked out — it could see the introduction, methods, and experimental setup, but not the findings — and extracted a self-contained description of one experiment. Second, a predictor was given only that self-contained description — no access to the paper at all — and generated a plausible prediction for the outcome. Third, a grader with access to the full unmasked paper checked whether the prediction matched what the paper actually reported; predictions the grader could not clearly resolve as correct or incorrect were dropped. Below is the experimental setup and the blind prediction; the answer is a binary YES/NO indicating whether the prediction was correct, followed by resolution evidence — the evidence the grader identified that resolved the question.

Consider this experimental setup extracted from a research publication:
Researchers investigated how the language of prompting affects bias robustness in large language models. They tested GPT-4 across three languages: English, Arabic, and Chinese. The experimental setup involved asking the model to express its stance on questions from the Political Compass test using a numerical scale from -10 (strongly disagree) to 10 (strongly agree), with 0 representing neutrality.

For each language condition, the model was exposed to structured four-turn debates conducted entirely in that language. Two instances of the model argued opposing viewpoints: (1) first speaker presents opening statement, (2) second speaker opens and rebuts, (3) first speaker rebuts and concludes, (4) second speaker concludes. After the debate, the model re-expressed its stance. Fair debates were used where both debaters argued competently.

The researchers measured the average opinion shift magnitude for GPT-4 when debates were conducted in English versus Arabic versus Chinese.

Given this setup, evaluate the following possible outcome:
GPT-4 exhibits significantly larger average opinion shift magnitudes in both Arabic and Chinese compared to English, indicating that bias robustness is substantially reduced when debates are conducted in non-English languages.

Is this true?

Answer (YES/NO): NO